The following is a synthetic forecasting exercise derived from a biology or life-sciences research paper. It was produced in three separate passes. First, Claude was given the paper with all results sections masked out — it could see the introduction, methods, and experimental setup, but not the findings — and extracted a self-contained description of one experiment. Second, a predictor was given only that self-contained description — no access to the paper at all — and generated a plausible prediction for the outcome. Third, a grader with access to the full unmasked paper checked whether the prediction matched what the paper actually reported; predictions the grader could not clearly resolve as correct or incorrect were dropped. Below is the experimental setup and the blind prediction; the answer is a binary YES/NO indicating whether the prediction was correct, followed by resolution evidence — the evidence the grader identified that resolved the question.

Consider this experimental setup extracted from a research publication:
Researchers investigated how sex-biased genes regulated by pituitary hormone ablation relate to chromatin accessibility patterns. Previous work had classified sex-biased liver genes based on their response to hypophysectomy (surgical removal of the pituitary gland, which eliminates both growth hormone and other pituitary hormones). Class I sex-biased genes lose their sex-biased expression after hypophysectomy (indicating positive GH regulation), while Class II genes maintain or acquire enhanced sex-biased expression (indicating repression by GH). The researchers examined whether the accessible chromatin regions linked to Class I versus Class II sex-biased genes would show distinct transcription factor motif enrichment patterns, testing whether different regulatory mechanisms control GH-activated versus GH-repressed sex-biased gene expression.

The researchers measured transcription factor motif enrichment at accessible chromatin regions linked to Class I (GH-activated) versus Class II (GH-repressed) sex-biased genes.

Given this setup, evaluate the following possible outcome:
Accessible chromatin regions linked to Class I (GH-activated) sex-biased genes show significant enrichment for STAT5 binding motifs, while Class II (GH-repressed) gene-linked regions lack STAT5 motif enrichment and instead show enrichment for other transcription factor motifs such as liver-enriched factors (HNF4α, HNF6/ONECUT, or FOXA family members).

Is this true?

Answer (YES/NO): NO